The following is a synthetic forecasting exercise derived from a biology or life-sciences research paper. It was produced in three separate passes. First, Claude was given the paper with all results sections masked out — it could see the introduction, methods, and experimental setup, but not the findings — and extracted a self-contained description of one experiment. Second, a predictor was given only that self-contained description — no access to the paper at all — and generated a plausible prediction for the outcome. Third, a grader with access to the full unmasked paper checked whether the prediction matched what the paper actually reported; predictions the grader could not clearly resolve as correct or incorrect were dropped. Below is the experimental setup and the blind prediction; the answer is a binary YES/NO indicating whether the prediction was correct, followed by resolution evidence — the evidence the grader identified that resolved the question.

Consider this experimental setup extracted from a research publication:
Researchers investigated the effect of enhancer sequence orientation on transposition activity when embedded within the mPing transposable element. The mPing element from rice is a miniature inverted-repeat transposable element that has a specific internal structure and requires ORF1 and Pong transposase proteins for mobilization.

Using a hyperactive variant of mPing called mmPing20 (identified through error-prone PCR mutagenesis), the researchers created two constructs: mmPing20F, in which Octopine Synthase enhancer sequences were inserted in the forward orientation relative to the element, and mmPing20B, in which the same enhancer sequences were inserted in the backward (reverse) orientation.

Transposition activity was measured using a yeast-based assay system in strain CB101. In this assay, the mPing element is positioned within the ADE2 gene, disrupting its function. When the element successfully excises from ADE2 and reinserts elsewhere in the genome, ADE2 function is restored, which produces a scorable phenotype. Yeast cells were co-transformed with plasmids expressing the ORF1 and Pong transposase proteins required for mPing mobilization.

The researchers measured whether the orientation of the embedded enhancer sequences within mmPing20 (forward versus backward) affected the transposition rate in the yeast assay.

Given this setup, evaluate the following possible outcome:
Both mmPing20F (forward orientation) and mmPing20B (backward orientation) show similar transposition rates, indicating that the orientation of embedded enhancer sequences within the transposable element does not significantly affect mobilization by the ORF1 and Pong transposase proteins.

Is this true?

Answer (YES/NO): NO